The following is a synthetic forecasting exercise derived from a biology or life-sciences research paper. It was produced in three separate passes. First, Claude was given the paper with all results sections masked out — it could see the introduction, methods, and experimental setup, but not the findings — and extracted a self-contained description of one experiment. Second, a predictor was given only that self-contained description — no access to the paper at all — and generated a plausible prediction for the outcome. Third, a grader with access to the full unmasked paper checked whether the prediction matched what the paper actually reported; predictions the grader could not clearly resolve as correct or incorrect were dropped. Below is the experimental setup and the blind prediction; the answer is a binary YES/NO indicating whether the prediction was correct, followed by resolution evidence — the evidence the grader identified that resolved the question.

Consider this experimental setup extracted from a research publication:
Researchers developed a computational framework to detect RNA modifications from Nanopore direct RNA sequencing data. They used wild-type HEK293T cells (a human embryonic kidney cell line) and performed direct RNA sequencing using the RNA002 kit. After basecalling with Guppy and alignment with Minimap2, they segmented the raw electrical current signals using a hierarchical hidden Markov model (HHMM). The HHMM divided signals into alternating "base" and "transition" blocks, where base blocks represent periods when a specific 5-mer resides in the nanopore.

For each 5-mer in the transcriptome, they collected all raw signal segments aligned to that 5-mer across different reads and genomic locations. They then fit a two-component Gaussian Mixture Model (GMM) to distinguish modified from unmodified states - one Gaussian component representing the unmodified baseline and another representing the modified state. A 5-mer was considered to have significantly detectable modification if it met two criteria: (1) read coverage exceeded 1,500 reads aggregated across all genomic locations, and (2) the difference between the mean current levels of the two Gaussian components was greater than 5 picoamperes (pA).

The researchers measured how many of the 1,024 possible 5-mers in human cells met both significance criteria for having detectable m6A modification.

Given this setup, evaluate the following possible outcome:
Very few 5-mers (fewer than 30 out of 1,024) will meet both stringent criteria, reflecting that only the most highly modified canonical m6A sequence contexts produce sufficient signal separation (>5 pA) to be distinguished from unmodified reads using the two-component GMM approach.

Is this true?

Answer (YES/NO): YES